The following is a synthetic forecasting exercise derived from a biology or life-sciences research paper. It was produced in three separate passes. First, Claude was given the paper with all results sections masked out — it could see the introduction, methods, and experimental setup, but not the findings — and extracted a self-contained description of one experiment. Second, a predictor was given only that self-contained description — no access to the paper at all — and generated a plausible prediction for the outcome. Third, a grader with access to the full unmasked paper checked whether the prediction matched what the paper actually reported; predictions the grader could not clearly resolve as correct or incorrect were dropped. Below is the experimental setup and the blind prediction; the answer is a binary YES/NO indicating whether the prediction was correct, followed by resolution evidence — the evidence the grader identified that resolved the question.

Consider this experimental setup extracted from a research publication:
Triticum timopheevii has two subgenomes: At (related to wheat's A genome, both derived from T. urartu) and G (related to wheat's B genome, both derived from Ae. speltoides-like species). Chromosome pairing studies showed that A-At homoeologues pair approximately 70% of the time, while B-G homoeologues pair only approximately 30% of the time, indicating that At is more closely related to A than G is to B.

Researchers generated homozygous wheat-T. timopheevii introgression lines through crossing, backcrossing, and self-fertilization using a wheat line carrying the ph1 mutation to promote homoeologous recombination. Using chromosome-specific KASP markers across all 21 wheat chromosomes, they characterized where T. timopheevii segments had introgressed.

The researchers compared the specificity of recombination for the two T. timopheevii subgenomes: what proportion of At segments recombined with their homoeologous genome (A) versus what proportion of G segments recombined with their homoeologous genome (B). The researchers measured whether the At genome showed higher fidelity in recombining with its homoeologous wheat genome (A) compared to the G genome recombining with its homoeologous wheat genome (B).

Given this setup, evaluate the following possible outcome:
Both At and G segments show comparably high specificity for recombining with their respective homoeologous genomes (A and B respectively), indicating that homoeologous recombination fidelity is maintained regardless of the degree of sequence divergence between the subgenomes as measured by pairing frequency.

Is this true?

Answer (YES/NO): NO